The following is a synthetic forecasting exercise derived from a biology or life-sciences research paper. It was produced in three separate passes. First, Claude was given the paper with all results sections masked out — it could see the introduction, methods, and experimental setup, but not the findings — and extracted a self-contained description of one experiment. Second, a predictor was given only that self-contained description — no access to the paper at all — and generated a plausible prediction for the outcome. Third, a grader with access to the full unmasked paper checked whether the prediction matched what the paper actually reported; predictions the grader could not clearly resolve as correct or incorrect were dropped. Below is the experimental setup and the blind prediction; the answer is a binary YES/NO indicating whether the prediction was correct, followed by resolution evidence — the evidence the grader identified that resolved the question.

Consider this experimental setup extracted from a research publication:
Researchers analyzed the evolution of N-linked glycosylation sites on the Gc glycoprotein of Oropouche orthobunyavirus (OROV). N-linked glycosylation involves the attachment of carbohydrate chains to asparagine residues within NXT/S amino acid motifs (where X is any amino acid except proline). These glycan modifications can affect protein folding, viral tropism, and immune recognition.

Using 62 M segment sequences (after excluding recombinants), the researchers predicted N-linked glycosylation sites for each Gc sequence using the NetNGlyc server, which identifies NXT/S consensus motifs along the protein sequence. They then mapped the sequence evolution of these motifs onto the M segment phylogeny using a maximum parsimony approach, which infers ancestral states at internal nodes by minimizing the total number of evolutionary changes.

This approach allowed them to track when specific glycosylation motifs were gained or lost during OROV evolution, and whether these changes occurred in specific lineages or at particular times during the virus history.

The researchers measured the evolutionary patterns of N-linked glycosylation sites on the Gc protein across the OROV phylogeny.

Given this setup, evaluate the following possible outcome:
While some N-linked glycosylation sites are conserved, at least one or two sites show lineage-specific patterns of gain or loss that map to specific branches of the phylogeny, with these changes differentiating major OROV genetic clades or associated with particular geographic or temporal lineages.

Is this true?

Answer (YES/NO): YES